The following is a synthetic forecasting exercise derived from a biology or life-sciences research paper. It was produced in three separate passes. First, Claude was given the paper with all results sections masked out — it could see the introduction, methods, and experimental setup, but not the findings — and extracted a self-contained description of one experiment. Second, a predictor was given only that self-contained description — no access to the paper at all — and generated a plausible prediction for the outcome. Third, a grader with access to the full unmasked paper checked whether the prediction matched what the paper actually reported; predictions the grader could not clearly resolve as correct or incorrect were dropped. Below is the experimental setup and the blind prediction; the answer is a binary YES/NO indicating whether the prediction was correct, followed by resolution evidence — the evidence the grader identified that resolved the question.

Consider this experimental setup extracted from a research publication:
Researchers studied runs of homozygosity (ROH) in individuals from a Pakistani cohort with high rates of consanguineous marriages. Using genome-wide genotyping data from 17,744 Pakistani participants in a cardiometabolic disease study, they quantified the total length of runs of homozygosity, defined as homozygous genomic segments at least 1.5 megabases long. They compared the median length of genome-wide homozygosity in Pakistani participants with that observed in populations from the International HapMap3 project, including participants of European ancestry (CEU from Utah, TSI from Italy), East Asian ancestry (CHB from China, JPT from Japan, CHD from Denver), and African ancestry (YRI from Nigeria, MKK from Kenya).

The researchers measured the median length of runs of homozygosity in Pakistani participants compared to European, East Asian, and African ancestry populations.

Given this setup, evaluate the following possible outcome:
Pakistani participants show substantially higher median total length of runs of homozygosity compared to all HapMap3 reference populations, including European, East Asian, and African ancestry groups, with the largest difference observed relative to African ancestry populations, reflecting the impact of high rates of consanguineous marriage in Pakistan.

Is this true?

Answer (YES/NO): NO